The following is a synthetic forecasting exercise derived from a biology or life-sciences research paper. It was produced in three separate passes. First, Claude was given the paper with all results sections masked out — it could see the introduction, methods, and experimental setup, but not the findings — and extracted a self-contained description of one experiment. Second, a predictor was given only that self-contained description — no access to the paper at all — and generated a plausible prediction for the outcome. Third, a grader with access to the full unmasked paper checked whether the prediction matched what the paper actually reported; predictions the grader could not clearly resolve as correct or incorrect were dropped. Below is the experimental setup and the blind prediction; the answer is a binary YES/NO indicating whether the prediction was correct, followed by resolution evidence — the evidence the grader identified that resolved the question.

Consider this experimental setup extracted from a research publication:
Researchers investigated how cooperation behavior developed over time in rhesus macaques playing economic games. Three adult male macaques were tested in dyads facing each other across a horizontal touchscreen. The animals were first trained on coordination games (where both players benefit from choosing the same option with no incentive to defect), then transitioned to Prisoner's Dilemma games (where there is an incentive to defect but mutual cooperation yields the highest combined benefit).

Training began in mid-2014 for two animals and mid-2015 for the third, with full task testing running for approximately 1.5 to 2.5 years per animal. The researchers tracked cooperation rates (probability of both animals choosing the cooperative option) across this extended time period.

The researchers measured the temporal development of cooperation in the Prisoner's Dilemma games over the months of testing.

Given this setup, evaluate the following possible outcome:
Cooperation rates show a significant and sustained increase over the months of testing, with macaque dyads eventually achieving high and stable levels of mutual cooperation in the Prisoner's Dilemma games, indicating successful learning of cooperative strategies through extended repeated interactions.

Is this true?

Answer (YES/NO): NO